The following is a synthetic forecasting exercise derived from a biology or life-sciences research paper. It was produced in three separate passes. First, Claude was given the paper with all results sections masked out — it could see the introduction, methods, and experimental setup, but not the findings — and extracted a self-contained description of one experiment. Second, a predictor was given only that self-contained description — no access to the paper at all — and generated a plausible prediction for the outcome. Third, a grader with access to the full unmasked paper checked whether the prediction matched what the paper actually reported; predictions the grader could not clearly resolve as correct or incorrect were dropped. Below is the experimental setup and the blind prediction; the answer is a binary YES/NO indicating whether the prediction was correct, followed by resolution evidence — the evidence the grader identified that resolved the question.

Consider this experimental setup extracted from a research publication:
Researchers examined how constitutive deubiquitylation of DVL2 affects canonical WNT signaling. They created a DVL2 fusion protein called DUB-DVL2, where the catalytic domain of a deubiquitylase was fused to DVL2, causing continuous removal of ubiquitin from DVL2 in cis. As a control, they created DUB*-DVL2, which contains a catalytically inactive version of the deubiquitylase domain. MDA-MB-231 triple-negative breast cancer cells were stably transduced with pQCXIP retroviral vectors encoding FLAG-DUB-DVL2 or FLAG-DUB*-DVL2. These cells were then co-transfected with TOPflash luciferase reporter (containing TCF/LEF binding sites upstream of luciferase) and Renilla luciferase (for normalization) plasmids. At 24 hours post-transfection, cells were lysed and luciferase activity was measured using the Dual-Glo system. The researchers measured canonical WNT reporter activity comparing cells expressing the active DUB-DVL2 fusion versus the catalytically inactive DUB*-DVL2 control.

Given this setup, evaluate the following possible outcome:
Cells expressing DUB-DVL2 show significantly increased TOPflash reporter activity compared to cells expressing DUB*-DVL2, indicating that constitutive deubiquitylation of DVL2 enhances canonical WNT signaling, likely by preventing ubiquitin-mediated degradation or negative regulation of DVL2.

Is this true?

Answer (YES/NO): YES